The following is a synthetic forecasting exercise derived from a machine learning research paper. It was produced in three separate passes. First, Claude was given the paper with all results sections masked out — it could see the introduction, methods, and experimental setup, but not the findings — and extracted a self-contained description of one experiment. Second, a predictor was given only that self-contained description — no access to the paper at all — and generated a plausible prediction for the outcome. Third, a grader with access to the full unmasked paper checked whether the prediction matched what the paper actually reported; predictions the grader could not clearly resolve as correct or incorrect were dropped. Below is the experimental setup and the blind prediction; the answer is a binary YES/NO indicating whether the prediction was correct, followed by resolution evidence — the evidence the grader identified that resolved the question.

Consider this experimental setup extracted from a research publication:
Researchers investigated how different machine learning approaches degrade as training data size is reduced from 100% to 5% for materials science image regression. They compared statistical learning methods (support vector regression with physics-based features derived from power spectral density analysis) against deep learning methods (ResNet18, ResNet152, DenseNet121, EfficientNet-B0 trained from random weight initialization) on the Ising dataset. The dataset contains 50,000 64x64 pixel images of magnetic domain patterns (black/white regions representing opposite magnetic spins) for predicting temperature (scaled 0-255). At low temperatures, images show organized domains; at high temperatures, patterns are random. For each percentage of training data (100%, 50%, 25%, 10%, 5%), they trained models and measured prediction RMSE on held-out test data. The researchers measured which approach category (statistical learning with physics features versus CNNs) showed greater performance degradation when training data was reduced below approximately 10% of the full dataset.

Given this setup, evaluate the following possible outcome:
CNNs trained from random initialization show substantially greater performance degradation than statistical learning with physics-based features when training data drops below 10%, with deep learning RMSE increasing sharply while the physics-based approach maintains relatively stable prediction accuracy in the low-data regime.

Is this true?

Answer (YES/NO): YES